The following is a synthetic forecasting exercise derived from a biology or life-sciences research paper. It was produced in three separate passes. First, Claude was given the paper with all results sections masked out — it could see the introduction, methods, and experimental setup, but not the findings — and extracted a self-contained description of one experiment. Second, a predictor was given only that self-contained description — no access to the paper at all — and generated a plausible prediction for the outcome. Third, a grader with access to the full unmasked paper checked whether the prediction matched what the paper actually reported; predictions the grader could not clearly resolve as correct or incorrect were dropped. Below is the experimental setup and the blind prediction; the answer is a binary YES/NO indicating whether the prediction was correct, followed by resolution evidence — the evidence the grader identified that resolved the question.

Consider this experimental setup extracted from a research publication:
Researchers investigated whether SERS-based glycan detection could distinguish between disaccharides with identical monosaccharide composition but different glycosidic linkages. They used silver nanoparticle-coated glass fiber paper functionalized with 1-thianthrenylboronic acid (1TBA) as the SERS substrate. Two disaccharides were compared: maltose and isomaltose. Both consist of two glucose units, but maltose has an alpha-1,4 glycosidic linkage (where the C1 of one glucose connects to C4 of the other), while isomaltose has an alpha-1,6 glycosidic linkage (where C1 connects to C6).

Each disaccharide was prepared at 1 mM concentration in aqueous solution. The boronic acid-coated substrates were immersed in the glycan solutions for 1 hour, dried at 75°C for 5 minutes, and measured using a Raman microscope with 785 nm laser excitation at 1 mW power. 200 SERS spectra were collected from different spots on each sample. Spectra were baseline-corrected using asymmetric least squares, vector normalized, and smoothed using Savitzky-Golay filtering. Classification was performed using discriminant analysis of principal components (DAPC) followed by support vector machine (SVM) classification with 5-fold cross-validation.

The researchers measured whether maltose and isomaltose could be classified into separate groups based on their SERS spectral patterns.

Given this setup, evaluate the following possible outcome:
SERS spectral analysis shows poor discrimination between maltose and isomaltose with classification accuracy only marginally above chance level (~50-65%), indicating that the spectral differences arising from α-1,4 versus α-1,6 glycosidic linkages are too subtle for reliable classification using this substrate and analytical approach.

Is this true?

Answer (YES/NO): NO